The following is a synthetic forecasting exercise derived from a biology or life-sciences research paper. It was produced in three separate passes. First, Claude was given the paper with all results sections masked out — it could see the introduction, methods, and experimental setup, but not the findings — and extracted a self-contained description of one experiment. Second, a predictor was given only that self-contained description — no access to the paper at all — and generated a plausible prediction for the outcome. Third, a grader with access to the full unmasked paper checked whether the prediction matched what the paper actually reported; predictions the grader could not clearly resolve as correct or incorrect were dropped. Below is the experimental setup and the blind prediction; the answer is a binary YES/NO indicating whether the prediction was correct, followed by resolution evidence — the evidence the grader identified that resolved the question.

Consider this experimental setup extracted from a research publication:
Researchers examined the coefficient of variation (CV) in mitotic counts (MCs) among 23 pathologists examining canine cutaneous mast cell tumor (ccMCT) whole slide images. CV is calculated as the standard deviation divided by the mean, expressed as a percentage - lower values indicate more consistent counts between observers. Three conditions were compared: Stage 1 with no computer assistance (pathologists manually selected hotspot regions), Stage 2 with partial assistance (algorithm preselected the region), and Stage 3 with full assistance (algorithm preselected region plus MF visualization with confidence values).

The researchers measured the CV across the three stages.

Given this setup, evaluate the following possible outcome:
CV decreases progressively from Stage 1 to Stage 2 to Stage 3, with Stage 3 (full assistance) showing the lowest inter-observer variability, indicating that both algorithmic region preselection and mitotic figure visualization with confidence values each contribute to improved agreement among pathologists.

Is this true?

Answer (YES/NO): YES